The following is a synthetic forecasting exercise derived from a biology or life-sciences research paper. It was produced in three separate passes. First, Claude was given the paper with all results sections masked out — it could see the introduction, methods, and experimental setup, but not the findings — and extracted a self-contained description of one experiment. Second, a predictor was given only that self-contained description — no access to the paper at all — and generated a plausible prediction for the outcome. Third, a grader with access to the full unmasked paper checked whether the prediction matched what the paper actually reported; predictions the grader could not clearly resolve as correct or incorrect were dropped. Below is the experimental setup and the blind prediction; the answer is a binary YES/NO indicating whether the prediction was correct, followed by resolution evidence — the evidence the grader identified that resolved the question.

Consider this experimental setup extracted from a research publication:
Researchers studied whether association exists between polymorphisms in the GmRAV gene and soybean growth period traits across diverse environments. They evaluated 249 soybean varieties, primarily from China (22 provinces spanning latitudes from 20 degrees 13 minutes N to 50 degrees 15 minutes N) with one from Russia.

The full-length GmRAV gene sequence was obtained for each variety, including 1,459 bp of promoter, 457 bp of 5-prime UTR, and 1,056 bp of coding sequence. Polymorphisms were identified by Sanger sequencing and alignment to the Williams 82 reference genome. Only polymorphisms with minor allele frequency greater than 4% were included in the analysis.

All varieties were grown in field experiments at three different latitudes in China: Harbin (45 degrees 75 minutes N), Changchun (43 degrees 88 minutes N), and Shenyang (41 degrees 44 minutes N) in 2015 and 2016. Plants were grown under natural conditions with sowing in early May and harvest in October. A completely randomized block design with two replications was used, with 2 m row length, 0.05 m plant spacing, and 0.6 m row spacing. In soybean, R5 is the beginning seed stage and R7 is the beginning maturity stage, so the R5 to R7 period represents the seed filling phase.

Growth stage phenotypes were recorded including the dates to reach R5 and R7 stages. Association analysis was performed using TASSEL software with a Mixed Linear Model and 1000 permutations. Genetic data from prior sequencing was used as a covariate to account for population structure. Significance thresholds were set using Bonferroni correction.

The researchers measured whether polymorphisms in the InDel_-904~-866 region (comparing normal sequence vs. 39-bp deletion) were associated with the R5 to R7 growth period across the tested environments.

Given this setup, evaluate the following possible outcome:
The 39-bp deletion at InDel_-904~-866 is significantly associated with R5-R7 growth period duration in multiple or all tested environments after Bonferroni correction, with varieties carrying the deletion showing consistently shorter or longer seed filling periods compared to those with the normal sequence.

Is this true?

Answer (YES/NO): YES